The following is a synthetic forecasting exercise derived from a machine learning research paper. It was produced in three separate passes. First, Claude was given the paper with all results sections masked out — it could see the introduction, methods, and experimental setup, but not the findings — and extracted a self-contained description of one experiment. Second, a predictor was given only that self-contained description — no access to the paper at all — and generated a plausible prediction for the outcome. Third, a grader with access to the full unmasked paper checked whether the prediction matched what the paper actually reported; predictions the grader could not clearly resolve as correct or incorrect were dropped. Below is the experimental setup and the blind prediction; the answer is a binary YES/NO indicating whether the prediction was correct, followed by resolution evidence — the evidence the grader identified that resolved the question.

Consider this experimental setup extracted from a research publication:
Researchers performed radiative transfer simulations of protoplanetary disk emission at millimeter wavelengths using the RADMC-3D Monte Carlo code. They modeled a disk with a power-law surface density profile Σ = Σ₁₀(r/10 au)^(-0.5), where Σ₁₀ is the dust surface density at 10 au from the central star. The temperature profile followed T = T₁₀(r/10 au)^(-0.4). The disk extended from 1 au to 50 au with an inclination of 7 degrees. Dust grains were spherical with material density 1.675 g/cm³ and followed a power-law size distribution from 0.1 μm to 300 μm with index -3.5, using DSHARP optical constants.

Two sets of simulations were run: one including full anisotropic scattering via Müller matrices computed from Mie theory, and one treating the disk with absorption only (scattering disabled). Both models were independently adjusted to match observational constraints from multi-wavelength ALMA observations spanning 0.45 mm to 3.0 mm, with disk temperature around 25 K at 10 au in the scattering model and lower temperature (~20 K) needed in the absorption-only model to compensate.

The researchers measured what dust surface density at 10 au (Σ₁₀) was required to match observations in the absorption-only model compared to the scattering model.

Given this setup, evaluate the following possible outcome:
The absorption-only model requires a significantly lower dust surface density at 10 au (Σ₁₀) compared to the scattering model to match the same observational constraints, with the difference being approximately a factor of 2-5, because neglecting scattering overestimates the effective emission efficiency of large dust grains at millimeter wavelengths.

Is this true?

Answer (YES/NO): NO